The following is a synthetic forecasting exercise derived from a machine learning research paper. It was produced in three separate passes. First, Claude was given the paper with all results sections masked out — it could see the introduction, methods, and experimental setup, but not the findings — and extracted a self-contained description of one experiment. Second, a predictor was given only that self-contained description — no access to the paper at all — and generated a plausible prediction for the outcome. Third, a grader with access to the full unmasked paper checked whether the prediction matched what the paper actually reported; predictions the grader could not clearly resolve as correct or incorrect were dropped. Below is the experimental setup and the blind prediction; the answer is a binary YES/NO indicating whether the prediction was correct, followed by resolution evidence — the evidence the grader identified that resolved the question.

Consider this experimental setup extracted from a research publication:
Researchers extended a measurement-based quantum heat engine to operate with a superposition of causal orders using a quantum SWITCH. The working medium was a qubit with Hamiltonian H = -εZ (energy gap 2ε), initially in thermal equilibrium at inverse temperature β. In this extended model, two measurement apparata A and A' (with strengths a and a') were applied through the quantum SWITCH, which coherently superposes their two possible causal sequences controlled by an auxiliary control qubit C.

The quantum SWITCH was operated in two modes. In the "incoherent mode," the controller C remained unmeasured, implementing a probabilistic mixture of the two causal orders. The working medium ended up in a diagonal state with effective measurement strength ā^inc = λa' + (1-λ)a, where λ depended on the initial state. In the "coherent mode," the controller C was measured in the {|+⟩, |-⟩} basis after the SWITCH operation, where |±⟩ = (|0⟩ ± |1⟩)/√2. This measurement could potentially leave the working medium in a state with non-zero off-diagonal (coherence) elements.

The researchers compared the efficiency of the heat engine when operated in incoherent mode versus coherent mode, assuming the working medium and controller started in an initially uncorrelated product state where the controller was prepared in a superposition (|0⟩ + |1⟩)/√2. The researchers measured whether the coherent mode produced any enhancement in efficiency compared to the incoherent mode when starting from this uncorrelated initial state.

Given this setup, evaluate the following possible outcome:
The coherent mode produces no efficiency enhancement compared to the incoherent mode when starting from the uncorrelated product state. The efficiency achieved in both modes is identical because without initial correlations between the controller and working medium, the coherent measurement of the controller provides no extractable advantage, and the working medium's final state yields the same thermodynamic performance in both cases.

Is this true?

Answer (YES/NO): NO